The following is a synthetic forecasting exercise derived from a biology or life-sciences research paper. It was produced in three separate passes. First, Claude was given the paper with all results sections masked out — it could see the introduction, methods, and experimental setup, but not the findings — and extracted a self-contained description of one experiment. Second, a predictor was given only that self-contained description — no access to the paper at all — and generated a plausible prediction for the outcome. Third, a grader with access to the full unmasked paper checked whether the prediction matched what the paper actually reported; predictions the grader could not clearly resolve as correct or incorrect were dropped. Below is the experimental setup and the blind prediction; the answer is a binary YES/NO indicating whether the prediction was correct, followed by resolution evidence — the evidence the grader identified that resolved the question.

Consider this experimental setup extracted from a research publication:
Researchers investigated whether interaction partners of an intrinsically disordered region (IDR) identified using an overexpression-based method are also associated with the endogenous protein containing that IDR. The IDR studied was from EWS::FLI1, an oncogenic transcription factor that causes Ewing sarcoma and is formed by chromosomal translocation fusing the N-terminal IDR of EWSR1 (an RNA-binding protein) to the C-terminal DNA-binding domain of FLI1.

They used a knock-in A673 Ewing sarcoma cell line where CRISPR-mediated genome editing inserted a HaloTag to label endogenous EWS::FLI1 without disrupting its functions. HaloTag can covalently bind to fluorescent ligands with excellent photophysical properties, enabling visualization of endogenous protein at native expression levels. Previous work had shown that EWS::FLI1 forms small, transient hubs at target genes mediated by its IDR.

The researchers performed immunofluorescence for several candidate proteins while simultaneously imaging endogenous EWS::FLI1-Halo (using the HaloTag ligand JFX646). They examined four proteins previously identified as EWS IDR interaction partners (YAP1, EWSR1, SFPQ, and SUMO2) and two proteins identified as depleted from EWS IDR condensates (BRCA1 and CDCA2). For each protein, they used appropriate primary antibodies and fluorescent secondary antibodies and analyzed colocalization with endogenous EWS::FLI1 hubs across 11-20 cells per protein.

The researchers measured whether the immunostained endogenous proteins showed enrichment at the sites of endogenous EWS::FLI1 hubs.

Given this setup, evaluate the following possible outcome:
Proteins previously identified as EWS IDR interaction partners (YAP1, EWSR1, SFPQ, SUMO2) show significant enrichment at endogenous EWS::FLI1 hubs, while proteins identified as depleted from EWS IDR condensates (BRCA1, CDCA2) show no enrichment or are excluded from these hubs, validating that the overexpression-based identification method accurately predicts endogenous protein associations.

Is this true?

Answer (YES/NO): YES